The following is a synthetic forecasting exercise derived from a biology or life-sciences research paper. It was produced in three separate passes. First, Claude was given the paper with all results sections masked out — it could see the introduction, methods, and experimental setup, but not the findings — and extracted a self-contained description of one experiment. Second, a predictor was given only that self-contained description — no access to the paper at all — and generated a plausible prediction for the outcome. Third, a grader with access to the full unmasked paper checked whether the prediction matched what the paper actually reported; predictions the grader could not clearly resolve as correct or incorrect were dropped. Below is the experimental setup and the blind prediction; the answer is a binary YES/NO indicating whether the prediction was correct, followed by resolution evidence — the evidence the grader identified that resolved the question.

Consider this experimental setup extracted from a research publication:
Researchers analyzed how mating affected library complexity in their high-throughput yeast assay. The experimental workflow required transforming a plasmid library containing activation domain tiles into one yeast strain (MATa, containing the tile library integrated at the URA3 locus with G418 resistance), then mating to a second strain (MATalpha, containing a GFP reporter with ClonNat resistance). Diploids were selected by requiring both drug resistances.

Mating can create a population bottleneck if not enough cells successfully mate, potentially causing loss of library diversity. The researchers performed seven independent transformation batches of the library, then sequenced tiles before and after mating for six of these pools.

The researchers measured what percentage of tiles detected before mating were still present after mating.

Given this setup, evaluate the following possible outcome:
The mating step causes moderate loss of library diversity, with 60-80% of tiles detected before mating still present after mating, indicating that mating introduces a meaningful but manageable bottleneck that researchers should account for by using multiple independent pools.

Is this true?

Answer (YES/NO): NO